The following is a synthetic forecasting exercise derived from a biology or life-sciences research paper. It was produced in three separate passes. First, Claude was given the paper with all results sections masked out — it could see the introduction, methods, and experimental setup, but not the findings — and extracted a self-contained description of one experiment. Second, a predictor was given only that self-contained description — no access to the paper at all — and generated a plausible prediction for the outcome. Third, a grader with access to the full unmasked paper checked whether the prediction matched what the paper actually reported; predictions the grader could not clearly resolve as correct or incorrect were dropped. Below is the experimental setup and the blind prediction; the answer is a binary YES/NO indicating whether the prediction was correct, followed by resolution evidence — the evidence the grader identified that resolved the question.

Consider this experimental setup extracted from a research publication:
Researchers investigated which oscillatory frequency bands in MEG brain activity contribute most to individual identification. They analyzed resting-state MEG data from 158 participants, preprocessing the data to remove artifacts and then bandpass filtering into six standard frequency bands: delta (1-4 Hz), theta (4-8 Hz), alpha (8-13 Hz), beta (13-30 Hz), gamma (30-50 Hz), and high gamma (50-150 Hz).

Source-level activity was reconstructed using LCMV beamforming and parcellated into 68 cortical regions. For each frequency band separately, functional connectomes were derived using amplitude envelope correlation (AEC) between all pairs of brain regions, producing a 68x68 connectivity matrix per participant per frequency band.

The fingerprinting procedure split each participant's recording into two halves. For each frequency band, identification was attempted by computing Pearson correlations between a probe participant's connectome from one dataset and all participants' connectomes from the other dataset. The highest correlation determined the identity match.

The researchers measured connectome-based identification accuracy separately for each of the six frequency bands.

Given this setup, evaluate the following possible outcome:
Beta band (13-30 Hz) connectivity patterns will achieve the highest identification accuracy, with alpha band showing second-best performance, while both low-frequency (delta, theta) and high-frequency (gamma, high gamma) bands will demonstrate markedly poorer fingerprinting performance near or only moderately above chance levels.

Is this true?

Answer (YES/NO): NO